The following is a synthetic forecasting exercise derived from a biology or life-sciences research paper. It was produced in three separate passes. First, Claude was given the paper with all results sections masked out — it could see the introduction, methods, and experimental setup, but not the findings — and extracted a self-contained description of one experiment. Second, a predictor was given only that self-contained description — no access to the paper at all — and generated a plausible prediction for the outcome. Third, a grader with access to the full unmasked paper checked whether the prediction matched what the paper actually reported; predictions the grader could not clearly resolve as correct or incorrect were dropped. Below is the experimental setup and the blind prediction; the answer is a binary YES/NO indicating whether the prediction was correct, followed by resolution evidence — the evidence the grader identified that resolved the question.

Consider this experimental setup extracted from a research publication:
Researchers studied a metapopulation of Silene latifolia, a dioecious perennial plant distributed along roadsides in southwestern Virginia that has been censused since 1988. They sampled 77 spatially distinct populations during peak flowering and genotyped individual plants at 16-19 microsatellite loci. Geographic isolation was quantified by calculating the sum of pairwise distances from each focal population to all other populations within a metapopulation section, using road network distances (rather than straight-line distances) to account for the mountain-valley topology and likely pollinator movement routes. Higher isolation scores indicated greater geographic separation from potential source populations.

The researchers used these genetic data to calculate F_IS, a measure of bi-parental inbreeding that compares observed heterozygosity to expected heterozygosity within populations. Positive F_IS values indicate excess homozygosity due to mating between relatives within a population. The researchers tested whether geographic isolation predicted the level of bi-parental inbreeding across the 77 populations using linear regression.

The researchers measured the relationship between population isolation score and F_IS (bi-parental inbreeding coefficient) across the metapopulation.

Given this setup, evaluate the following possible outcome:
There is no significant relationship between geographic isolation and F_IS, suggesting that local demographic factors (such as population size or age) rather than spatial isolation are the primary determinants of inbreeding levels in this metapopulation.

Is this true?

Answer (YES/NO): NO